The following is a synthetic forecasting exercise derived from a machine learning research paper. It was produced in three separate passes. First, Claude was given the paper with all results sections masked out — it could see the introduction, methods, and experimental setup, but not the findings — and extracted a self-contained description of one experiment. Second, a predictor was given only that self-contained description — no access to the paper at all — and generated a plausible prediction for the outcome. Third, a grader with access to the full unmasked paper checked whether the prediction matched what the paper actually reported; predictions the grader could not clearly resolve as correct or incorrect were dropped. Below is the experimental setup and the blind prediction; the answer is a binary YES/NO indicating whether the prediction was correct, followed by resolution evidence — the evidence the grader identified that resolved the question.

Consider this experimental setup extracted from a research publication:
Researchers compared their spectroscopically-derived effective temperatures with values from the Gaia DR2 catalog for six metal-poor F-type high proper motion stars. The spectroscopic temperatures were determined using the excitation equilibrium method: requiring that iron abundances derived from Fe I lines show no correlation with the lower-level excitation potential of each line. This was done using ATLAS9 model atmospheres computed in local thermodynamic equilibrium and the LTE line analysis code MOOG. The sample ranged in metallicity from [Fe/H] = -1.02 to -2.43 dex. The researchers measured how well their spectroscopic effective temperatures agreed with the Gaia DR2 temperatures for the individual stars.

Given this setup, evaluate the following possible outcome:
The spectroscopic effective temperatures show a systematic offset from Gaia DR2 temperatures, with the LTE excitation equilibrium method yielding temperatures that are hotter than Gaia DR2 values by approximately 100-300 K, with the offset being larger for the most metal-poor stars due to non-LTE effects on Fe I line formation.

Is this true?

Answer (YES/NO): NO